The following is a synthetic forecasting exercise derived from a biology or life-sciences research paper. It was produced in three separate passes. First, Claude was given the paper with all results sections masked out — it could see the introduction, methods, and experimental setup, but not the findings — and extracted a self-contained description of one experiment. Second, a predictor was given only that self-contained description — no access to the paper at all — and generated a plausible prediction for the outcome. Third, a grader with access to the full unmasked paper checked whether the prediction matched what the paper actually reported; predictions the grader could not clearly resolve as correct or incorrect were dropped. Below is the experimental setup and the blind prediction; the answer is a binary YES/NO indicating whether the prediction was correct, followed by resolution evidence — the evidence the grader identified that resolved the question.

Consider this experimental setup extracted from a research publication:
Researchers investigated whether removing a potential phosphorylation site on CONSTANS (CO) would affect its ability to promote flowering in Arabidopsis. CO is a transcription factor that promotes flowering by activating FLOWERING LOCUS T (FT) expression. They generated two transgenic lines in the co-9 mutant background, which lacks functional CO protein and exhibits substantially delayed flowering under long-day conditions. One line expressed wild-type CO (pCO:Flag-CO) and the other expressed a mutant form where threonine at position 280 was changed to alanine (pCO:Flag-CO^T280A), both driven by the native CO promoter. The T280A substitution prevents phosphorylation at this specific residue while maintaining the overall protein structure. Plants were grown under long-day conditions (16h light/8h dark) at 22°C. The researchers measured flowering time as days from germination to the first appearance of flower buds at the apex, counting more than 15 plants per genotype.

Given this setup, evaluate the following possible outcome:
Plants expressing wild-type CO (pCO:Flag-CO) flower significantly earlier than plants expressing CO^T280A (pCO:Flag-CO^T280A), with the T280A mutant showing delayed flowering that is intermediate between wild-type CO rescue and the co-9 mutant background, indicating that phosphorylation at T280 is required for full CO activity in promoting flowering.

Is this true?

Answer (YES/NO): NO